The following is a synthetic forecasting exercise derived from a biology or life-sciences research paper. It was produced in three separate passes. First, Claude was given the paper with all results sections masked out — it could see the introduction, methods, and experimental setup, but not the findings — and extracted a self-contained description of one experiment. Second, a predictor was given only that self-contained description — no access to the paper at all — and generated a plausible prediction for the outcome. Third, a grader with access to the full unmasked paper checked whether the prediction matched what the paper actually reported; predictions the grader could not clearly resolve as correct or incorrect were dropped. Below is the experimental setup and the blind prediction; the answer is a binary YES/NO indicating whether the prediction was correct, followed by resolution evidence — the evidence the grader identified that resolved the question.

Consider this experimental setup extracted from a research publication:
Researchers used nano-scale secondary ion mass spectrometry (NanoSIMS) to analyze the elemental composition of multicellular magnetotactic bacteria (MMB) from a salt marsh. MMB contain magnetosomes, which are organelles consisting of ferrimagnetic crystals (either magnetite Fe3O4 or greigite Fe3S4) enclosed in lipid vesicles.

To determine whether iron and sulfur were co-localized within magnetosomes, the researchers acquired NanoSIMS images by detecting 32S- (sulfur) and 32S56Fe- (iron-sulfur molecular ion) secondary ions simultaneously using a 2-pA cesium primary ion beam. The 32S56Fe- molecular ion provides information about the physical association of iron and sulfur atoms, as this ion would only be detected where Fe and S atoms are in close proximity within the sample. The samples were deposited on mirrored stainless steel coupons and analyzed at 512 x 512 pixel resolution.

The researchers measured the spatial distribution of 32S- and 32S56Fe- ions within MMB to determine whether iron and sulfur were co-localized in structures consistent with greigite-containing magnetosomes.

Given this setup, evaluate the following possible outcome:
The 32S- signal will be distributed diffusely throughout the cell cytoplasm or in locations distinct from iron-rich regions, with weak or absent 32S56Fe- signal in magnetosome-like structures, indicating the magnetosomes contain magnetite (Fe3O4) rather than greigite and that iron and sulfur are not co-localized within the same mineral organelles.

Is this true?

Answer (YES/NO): NO